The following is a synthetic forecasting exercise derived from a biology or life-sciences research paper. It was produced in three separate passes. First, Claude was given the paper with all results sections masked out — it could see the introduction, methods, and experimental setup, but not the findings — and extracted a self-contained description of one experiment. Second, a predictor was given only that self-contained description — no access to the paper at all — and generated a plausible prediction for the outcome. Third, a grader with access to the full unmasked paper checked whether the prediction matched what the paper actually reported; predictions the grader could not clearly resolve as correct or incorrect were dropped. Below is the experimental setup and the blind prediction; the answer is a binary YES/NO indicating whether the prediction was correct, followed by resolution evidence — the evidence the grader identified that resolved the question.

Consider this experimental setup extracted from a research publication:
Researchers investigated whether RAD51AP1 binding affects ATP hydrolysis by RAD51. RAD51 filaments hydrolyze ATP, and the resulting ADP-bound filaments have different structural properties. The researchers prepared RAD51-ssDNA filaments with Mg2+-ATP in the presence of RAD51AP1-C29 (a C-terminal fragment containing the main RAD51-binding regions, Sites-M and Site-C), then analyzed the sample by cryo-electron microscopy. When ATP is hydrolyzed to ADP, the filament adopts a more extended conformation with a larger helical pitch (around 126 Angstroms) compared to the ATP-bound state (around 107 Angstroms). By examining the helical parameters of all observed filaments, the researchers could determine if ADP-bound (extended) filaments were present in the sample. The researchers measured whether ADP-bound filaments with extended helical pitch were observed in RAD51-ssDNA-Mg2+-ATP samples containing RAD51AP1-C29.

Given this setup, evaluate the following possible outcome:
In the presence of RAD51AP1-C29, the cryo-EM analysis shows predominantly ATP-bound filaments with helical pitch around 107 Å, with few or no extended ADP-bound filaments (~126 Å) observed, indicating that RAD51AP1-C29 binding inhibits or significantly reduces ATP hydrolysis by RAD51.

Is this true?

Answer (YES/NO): YES